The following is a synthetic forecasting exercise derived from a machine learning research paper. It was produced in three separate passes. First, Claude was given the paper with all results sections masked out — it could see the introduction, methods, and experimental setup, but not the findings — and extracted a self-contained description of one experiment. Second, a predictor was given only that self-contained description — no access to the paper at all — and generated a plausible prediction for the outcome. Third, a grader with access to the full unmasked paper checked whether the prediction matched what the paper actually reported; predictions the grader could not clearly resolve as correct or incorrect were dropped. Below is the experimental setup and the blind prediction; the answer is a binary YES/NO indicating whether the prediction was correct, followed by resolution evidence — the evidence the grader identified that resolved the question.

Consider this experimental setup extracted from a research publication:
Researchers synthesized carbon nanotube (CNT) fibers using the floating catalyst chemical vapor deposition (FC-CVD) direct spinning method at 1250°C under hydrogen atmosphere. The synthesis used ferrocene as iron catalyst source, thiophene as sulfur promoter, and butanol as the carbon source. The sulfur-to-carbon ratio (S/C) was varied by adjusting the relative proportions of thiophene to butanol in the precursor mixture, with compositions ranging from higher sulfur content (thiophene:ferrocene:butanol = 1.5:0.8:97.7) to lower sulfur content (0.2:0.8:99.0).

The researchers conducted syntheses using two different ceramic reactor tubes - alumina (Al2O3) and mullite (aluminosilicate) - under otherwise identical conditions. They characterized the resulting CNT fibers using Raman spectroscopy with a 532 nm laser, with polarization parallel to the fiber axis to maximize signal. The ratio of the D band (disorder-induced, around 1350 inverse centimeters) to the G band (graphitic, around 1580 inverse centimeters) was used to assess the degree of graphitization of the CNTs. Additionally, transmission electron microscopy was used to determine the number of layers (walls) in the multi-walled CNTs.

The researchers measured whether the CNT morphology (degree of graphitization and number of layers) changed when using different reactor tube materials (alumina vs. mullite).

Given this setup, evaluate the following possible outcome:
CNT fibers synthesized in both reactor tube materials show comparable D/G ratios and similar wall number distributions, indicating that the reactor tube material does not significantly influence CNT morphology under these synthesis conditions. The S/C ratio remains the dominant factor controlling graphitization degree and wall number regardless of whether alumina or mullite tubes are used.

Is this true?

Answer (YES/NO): YES